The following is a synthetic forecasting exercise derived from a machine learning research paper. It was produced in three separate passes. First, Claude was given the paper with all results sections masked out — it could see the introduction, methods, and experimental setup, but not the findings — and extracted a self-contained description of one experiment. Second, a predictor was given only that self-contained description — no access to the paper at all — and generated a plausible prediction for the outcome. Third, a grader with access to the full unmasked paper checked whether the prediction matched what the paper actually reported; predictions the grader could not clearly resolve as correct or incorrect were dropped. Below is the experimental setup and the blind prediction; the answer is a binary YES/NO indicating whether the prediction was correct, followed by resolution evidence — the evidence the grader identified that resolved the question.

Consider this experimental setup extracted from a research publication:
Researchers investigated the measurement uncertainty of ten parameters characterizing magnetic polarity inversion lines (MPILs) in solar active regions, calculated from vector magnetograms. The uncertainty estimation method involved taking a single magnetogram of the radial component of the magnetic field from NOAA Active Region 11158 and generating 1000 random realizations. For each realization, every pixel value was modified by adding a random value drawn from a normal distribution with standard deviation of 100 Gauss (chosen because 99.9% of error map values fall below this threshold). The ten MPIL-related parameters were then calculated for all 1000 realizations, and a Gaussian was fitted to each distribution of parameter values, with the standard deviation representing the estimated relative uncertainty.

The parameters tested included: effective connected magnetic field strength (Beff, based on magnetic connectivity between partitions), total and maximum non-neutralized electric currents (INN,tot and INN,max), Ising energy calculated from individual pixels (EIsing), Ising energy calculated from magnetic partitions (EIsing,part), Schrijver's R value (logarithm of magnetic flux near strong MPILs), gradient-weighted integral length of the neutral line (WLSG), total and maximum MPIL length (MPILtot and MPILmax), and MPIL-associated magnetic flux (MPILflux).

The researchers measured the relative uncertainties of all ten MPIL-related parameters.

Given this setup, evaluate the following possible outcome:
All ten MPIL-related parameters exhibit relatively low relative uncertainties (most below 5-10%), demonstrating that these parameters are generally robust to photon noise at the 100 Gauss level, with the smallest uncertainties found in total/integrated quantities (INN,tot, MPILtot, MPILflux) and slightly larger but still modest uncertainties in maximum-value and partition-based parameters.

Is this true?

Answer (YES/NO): NO